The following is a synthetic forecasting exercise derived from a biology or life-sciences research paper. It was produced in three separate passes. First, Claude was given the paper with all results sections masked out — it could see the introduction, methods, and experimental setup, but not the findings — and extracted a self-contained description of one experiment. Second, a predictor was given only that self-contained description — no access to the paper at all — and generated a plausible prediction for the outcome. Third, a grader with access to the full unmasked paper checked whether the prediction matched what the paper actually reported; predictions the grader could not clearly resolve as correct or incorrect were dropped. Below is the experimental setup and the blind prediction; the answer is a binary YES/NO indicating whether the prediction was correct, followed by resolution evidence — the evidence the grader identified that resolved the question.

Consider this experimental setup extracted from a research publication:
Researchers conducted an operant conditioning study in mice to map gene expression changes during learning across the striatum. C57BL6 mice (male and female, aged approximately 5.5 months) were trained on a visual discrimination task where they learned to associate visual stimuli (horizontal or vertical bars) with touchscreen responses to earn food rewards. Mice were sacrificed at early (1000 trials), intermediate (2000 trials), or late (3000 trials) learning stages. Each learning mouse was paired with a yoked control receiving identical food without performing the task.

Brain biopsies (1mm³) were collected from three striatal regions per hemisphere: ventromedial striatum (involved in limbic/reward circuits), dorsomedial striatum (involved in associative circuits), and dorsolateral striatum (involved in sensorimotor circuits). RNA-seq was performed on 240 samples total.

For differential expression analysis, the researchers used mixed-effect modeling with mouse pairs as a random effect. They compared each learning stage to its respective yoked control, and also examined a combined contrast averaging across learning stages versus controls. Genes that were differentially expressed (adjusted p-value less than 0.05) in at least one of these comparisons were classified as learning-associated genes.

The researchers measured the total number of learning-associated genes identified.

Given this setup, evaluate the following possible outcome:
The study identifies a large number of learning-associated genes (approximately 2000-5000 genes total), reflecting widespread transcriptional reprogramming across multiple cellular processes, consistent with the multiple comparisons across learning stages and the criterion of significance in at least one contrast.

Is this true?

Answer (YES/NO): NO